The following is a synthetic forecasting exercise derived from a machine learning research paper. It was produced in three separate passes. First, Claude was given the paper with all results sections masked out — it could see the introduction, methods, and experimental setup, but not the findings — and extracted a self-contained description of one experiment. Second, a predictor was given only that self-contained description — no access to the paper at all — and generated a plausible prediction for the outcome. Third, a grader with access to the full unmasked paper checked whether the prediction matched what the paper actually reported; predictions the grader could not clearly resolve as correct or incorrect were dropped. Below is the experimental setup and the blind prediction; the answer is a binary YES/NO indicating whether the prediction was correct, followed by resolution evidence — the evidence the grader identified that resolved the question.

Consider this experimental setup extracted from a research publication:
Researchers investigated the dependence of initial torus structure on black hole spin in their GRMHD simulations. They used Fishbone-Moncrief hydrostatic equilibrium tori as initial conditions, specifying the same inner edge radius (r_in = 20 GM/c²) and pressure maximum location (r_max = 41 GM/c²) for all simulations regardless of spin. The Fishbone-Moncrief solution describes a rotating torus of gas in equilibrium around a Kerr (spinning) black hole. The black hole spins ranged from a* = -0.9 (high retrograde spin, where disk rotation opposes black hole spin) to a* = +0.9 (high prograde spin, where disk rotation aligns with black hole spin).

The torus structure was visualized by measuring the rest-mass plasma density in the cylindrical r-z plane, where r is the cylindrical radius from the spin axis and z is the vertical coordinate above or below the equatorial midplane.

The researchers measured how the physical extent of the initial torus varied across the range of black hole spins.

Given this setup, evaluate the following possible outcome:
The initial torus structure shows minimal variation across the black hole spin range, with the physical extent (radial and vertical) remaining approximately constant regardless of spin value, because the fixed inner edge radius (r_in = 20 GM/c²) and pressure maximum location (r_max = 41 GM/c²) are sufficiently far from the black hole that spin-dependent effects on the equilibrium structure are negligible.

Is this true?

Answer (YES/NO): NO